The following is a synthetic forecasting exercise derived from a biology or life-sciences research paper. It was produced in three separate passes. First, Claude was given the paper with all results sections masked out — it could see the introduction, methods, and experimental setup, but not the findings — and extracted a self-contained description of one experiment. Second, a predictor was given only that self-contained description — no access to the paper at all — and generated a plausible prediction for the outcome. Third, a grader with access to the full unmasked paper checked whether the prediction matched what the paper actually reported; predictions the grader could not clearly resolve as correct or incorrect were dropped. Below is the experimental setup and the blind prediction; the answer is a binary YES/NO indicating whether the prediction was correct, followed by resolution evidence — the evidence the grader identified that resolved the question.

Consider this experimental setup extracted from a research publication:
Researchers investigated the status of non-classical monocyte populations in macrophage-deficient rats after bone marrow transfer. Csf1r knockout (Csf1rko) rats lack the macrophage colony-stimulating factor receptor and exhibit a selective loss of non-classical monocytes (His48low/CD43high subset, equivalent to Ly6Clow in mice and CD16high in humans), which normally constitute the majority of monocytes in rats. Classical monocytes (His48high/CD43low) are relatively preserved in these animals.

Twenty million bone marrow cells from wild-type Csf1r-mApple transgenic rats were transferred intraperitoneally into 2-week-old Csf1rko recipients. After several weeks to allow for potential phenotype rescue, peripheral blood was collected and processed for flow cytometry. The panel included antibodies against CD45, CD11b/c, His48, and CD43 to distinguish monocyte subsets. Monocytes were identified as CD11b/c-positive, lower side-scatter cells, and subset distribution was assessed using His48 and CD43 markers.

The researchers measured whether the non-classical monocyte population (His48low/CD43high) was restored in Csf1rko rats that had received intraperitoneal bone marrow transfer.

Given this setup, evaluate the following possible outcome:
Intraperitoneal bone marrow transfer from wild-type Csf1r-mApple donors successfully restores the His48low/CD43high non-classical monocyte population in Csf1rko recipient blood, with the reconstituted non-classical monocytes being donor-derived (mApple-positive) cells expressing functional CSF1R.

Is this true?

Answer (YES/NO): NO